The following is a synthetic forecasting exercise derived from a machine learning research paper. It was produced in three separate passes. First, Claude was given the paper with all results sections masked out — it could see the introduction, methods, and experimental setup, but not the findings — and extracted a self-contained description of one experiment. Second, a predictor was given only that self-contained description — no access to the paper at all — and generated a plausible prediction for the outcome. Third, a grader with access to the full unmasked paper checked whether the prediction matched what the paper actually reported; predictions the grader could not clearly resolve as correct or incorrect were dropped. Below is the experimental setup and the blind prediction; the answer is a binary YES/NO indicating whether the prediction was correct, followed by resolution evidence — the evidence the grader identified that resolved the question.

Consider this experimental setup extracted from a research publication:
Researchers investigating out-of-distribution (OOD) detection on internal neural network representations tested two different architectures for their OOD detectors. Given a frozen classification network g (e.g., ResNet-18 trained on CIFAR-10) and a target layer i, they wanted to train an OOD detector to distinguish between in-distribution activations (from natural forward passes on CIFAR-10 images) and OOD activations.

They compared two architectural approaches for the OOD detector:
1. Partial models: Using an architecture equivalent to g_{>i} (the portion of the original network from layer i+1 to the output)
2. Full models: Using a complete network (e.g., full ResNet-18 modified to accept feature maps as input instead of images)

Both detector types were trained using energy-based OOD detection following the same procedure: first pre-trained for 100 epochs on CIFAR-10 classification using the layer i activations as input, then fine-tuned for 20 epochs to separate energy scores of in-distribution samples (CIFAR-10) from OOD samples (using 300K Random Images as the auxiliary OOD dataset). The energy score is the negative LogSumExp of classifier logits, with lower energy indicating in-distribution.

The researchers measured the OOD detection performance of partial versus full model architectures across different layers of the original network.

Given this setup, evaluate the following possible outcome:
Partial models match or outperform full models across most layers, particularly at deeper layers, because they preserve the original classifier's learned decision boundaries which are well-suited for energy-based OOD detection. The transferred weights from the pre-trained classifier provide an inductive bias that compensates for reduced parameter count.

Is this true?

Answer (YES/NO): NO